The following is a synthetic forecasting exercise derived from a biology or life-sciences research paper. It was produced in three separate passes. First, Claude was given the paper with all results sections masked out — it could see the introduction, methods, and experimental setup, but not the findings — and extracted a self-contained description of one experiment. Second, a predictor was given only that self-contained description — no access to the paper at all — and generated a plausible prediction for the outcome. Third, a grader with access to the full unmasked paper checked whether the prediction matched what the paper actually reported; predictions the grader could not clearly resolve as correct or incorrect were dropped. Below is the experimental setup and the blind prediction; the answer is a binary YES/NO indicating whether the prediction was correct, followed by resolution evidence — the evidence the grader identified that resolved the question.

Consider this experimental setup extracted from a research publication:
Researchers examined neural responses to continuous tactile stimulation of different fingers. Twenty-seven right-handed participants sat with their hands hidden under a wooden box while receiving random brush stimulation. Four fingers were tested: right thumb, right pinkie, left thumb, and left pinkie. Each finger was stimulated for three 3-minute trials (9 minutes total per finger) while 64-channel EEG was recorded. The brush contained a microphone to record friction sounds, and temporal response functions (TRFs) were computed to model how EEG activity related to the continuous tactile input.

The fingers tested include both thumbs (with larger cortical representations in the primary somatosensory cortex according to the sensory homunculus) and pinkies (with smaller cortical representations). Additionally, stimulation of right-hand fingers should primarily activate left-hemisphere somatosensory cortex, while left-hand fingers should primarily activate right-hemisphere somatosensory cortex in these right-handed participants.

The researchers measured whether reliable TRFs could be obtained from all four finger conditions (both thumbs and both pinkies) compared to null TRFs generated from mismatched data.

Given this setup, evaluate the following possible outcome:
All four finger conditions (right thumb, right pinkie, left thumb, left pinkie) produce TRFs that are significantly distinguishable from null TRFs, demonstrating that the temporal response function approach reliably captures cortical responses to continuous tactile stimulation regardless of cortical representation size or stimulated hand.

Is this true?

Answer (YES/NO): YES